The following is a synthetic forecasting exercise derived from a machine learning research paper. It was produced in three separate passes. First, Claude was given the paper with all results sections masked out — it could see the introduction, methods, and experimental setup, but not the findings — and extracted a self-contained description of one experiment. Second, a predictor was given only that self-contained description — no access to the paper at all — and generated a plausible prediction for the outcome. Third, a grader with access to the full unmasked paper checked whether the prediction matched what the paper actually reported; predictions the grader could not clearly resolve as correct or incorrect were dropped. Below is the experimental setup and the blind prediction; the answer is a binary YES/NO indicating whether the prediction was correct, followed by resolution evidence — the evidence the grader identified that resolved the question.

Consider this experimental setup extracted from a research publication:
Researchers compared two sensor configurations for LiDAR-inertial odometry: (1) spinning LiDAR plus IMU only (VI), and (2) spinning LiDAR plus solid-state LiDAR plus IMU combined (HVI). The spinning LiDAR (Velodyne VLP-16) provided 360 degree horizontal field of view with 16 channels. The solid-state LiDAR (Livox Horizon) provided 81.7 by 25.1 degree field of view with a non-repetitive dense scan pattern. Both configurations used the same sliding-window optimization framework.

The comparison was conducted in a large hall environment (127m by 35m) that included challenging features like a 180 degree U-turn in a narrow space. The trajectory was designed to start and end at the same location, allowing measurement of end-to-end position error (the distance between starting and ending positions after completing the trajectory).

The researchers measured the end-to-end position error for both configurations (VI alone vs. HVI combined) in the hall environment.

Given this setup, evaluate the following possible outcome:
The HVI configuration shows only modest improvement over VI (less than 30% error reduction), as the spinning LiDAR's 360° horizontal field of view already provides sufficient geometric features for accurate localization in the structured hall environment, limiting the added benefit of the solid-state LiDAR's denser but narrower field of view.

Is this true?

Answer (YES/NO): NO